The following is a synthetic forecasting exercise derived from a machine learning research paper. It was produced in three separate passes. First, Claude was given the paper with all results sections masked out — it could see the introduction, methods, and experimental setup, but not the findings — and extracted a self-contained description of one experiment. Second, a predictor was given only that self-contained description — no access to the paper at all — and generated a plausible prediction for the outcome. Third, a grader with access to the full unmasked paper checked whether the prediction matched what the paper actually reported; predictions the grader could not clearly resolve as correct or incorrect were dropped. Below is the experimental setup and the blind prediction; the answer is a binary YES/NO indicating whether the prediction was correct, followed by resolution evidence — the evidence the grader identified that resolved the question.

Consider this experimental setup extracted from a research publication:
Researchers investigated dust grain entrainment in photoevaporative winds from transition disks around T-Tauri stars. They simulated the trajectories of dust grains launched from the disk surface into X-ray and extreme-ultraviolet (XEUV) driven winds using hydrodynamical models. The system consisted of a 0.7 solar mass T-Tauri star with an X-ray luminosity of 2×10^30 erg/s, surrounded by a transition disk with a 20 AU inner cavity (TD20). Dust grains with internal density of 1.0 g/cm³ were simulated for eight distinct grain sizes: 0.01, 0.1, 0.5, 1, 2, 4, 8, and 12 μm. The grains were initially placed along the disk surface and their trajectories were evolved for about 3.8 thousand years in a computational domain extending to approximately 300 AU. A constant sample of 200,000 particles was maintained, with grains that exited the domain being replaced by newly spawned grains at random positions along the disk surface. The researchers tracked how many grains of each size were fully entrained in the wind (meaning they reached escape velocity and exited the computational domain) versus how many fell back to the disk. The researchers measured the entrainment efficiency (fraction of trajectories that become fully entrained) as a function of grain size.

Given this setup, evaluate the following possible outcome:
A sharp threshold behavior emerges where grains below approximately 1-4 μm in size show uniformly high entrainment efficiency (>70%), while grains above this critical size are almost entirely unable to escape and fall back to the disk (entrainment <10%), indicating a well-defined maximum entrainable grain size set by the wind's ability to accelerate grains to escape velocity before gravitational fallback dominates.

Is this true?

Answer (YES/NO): NO